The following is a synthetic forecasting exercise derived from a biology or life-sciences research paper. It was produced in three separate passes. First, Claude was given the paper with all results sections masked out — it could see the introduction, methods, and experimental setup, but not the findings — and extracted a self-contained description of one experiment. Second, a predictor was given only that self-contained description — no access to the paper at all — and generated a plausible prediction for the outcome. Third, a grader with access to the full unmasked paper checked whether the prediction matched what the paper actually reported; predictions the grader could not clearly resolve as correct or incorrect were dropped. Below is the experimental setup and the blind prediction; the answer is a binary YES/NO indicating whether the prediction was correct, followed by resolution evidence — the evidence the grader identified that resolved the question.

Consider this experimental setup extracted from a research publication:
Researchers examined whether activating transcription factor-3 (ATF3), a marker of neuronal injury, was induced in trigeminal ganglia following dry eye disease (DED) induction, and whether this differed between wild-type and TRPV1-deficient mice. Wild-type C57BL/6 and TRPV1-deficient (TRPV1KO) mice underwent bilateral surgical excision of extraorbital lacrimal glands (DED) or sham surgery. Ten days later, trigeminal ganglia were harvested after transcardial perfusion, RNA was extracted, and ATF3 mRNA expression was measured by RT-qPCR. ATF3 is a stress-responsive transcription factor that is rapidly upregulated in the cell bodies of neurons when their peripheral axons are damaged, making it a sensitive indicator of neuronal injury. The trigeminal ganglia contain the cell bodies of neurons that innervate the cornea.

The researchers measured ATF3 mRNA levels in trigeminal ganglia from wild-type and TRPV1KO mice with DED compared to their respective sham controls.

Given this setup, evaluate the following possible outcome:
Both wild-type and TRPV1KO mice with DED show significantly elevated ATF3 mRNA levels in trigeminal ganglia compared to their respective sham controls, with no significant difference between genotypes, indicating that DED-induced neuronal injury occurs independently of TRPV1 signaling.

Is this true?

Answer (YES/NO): NO